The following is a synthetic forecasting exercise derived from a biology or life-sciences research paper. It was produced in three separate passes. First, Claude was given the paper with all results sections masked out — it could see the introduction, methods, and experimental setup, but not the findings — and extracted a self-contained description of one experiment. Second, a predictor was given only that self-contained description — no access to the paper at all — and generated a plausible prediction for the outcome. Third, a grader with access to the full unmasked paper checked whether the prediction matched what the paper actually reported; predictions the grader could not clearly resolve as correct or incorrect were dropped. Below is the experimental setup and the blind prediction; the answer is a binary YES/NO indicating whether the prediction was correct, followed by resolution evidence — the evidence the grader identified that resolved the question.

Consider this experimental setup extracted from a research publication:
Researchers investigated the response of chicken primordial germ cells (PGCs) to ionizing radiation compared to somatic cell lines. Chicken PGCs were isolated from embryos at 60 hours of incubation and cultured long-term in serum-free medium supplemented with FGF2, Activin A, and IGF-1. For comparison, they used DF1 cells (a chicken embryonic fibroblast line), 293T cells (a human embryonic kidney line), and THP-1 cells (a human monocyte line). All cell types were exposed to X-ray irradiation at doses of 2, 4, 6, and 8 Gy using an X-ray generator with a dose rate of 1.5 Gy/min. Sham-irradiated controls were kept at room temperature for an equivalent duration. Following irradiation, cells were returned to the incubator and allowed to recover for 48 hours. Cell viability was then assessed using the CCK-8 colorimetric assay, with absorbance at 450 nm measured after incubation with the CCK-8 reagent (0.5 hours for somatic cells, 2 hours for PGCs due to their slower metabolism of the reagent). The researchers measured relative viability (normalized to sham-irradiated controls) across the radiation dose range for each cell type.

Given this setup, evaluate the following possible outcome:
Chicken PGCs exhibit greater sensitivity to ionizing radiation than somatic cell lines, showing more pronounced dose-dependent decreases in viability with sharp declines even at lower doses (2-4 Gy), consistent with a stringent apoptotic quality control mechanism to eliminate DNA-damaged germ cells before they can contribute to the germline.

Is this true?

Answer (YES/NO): YES